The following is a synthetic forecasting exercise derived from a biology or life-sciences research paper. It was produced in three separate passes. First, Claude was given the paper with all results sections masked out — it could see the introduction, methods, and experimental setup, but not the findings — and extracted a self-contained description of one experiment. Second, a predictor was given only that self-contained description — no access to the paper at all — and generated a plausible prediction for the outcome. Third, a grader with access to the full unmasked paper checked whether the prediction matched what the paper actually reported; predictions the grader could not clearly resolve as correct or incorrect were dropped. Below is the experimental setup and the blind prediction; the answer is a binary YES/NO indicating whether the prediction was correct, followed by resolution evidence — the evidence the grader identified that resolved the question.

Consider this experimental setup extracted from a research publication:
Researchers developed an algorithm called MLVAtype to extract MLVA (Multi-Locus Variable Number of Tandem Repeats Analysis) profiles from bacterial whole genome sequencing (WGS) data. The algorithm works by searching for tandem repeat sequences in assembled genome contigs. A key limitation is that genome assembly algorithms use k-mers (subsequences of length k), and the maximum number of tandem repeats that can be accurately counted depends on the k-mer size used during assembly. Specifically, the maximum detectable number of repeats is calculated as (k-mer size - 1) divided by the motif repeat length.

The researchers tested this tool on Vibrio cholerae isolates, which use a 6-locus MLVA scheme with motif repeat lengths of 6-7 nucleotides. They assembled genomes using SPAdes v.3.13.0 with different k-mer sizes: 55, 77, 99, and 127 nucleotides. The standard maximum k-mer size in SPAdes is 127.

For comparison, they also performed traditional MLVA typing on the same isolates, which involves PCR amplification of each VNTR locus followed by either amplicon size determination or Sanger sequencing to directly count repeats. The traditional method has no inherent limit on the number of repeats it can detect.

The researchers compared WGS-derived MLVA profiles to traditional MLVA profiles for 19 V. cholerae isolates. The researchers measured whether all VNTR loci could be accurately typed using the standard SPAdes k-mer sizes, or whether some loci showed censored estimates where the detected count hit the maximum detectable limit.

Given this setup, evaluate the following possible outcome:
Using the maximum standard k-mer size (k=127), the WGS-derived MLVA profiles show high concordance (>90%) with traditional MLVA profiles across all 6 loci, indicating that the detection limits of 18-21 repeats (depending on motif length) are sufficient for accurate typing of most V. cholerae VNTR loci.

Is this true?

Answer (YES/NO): NO